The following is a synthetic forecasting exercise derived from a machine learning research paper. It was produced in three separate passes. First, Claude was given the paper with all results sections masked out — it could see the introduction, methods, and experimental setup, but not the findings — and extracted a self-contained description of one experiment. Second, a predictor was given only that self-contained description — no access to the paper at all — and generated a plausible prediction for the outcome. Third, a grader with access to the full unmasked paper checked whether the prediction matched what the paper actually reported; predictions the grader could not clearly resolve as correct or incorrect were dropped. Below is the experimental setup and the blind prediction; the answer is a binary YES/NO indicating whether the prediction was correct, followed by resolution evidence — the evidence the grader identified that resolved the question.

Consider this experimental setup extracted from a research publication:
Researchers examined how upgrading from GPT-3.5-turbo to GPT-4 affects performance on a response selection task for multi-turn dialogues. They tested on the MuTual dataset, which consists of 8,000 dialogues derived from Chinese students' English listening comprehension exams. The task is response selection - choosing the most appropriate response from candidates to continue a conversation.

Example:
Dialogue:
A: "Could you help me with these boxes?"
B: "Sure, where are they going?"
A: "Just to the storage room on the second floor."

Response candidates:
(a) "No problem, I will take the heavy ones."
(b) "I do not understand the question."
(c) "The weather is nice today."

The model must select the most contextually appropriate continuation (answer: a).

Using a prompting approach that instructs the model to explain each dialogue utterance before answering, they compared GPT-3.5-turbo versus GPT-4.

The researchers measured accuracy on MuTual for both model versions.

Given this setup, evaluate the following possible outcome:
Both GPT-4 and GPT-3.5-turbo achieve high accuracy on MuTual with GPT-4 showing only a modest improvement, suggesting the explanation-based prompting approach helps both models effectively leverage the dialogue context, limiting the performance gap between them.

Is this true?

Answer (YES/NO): NO